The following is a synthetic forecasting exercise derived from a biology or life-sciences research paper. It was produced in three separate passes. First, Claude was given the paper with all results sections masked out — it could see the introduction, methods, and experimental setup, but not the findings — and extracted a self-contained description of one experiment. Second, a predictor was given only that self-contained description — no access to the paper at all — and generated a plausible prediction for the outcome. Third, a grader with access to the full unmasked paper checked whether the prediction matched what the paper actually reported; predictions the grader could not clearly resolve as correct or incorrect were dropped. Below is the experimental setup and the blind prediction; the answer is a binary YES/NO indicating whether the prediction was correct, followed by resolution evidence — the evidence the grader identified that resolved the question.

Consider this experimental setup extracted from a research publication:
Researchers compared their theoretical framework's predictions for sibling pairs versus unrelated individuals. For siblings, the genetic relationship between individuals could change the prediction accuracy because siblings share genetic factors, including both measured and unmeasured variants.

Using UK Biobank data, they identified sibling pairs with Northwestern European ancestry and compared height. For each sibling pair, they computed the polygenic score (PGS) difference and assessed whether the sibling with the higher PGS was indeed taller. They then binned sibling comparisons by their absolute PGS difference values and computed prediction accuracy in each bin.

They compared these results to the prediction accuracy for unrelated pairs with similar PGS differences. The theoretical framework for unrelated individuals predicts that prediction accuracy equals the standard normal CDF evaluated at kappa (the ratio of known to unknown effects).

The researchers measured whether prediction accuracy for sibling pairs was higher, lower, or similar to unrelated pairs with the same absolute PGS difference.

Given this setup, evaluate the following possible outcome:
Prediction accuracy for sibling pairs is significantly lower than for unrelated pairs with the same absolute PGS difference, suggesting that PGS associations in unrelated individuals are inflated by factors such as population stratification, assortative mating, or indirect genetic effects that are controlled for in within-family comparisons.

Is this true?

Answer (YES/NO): NO